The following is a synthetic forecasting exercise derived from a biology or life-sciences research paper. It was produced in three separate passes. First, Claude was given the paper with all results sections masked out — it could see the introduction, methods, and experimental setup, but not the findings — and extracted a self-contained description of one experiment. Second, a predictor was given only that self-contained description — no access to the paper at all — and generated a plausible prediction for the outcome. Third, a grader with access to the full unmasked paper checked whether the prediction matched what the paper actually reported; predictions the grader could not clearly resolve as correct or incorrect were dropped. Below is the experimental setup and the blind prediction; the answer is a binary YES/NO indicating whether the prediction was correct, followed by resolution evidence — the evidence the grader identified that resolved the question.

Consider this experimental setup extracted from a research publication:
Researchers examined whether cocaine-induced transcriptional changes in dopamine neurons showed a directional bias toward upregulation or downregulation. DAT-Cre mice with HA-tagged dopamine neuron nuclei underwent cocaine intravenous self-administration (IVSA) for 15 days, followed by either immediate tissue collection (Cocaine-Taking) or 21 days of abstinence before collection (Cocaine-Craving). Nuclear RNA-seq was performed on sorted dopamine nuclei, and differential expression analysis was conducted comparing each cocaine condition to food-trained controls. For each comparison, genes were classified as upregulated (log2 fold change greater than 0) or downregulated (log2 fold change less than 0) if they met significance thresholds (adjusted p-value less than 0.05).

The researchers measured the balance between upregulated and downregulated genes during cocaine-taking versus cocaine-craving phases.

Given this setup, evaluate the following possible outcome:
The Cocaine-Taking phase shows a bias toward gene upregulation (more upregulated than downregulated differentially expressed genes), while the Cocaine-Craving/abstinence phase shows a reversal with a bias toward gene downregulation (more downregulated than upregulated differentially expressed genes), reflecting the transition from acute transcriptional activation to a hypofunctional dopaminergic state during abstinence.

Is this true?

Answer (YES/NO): NO